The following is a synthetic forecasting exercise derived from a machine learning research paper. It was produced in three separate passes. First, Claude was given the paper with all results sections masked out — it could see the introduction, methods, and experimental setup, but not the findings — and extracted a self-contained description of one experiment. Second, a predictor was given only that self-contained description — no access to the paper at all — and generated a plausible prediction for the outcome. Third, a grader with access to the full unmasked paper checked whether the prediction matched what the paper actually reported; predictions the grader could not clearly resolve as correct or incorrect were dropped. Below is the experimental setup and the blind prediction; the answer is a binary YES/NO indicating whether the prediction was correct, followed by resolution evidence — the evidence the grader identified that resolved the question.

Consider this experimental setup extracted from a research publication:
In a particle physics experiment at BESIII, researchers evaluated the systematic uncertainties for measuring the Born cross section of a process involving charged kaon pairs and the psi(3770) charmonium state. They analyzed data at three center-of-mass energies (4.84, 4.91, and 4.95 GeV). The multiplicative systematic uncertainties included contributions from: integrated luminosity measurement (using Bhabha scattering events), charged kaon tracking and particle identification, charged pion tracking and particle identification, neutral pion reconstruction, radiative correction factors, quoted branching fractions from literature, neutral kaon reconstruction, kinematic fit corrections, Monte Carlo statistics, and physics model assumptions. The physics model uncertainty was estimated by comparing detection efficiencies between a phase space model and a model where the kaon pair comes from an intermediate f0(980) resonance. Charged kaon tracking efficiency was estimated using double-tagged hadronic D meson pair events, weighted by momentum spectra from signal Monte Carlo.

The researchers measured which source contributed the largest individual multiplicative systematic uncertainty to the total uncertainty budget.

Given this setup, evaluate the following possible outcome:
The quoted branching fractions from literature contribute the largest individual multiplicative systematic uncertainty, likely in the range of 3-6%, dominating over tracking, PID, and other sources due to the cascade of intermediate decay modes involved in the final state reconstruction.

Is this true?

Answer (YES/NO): NO